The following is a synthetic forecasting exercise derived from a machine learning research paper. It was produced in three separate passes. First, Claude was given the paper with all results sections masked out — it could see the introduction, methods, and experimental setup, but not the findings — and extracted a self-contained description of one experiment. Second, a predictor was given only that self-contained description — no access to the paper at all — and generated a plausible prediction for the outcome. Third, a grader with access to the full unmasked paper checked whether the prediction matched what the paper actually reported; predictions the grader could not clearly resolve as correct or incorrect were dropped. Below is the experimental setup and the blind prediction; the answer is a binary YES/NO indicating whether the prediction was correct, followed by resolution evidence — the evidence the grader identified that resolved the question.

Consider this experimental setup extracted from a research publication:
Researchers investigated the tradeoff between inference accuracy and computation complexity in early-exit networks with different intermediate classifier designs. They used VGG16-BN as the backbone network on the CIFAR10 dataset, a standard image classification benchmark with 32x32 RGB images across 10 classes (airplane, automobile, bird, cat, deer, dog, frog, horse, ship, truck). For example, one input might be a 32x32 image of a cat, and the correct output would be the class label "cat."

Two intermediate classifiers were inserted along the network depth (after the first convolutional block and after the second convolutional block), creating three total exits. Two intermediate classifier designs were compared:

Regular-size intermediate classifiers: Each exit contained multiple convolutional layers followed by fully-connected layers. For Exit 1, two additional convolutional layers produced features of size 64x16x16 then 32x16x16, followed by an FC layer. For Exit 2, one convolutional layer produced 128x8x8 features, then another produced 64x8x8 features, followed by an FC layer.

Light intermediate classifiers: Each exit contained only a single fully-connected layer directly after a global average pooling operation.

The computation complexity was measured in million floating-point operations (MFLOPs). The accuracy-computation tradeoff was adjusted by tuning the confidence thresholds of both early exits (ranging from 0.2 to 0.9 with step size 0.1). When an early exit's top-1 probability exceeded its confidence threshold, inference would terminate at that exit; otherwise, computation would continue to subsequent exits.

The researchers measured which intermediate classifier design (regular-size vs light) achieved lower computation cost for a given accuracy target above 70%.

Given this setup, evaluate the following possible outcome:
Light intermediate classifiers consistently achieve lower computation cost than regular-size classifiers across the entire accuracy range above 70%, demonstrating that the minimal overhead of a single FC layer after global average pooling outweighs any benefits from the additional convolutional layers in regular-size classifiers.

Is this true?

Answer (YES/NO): NO